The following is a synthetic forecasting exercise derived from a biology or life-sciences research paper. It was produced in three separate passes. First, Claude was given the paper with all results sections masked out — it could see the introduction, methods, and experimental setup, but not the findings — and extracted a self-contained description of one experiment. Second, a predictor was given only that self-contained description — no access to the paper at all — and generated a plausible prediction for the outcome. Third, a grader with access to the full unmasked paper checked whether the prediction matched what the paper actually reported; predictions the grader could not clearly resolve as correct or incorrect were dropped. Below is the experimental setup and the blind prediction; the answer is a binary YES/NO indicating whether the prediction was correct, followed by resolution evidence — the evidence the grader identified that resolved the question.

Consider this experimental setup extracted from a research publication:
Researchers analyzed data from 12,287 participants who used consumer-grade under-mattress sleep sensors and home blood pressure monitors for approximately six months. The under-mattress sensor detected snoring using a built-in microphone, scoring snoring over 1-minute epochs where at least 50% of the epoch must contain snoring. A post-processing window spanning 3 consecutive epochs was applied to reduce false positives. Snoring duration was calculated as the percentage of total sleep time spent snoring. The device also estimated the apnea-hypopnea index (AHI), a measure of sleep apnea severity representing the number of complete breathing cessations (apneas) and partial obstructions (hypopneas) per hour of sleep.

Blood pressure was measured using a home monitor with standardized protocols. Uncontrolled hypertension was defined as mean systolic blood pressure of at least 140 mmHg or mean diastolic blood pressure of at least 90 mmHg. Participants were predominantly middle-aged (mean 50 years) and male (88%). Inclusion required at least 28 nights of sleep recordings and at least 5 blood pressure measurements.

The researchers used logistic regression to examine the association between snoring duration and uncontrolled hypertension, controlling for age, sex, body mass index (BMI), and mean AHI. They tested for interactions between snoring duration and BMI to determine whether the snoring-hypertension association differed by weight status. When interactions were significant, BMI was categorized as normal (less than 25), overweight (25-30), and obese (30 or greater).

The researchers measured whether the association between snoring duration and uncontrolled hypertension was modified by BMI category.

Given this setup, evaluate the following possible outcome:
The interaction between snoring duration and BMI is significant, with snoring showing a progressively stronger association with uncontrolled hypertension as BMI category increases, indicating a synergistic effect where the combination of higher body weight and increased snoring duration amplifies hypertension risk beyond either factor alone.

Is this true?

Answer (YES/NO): NO